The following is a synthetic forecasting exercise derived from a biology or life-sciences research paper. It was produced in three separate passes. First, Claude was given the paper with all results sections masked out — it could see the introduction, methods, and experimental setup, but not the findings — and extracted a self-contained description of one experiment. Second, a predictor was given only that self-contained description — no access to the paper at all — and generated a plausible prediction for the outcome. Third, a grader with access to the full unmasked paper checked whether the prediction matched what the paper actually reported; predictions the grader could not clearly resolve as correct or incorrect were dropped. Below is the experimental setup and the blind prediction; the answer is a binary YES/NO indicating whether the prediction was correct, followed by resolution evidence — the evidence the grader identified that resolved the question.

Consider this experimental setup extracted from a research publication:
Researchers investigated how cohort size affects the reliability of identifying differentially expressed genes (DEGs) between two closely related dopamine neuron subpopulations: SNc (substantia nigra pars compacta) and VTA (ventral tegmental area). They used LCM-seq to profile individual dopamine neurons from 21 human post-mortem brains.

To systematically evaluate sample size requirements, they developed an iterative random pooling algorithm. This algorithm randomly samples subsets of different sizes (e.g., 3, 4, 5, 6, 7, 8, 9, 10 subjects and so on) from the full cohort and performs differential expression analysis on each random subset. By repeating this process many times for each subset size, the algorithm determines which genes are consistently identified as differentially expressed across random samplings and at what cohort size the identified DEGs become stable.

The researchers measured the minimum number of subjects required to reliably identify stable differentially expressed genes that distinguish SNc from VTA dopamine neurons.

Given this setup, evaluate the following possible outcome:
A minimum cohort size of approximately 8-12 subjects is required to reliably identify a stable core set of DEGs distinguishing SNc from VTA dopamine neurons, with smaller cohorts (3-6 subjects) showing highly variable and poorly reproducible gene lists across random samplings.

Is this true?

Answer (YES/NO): YES